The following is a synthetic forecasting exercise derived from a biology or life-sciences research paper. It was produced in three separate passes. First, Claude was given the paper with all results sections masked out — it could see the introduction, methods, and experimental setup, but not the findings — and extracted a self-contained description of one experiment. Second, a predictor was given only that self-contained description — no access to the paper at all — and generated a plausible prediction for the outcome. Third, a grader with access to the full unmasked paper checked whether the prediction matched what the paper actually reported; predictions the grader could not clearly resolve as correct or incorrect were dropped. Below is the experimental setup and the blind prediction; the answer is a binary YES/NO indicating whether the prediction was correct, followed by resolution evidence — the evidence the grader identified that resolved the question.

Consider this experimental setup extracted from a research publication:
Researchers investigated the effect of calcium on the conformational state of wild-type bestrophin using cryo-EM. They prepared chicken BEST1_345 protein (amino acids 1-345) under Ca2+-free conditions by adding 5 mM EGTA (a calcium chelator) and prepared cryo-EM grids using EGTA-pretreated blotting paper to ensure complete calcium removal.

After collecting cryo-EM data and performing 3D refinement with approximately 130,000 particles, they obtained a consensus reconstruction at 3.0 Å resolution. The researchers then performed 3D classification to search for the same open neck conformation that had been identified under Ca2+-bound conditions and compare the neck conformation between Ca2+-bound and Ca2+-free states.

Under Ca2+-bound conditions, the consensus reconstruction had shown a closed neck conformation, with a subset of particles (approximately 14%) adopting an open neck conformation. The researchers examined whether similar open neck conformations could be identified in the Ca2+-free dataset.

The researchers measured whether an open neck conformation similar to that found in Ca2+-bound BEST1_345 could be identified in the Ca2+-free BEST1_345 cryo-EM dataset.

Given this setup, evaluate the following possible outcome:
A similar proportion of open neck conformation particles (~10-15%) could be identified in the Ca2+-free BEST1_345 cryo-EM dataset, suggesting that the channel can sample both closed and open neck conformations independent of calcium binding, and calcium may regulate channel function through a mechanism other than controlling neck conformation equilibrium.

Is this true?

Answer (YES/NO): NO